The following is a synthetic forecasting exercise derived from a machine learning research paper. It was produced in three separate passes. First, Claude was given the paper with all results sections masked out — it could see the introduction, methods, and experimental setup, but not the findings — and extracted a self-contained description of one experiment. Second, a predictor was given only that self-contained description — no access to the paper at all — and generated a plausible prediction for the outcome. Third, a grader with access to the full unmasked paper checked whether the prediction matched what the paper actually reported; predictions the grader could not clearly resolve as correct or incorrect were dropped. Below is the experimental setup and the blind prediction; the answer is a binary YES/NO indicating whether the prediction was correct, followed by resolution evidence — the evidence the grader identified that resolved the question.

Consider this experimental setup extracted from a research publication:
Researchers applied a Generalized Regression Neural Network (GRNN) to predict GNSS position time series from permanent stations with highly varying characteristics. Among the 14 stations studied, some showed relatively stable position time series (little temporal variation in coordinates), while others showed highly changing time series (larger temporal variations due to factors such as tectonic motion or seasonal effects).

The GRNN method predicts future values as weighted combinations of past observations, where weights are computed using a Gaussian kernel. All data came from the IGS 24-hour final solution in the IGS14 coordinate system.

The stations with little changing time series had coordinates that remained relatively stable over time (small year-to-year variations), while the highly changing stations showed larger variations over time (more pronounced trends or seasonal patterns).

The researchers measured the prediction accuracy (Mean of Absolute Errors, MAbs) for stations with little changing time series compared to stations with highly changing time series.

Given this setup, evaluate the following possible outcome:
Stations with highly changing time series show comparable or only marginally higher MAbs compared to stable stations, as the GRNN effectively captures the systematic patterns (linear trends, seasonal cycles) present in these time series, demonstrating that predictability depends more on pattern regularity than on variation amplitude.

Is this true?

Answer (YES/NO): NO